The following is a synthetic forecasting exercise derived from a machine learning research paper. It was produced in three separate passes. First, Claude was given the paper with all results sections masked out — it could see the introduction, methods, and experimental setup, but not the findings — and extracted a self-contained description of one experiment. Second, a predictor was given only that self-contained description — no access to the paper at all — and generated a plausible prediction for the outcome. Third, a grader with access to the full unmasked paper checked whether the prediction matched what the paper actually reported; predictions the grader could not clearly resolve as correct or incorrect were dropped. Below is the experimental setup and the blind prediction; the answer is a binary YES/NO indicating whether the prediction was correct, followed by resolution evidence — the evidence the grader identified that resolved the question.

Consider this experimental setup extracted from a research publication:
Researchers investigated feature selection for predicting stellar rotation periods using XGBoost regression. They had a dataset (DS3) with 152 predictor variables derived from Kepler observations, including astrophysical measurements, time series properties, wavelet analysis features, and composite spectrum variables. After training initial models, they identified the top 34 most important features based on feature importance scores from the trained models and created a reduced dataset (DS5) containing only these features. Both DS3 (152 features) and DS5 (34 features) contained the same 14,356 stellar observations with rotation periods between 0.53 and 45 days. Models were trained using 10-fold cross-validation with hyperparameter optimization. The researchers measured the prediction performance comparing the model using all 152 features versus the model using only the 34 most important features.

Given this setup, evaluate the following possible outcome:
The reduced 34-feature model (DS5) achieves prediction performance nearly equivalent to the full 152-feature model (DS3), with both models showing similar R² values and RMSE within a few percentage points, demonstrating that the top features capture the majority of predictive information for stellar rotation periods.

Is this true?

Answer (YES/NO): NO